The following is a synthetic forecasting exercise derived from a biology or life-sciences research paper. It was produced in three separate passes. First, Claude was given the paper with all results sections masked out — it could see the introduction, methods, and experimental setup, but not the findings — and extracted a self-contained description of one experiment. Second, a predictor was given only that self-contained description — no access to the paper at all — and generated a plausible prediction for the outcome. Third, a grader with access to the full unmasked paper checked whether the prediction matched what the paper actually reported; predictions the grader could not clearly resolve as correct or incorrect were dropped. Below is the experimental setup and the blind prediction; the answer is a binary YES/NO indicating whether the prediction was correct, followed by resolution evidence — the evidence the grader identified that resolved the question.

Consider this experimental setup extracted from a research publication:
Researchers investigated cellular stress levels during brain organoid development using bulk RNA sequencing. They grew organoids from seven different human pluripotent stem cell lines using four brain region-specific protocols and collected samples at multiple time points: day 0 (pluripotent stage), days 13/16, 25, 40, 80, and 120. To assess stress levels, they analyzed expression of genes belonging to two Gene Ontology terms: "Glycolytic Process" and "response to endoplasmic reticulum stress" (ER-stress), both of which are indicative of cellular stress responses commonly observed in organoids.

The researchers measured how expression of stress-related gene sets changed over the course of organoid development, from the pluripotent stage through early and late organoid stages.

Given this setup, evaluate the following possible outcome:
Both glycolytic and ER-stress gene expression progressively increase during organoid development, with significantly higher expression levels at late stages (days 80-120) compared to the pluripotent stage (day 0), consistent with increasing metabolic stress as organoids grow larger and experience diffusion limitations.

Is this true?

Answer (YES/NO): NO